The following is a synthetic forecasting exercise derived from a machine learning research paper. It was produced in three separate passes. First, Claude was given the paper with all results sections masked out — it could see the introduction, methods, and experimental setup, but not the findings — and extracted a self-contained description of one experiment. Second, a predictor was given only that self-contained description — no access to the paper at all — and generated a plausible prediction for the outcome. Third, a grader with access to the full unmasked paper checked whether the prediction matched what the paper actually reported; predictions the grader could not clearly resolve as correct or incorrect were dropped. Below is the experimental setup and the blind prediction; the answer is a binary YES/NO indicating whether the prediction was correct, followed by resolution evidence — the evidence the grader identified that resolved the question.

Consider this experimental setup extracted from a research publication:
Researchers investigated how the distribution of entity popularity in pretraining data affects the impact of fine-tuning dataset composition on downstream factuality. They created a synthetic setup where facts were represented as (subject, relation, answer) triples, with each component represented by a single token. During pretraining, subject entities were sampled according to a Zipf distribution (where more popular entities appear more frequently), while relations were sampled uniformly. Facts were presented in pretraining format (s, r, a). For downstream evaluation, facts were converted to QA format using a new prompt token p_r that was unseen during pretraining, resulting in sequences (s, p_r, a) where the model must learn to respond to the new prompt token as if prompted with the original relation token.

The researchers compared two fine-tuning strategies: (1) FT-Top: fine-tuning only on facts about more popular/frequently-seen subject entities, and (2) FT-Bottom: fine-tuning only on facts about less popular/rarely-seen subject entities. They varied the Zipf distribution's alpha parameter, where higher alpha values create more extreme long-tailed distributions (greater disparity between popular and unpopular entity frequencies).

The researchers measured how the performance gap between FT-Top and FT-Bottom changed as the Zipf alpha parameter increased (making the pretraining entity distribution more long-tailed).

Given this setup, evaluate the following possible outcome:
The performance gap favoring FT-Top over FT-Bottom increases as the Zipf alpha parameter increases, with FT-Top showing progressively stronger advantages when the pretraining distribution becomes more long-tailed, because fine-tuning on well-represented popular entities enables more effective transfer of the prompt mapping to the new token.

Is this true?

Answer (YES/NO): YES